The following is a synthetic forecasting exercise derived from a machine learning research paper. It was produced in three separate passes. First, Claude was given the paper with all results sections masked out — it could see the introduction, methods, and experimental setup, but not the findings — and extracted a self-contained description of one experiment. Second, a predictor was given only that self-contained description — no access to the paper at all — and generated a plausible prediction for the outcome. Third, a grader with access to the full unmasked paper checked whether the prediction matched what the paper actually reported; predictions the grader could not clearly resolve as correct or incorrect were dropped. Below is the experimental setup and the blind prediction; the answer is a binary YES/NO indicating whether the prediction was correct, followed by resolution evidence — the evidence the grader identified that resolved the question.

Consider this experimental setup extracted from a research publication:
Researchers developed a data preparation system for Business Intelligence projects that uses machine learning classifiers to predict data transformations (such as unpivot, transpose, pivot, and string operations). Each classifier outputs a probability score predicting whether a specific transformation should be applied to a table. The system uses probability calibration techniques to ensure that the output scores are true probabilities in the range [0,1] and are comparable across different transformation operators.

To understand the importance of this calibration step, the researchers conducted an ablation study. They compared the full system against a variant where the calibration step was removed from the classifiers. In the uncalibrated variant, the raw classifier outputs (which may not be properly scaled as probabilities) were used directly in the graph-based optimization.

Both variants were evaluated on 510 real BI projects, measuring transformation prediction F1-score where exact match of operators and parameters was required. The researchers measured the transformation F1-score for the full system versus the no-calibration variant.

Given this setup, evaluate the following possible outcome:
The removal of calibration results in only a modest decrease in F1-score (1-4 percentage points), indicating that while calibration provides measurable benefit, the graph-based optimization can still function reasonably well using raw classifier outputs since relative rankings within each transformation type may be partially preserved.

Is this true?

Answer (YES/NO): YES